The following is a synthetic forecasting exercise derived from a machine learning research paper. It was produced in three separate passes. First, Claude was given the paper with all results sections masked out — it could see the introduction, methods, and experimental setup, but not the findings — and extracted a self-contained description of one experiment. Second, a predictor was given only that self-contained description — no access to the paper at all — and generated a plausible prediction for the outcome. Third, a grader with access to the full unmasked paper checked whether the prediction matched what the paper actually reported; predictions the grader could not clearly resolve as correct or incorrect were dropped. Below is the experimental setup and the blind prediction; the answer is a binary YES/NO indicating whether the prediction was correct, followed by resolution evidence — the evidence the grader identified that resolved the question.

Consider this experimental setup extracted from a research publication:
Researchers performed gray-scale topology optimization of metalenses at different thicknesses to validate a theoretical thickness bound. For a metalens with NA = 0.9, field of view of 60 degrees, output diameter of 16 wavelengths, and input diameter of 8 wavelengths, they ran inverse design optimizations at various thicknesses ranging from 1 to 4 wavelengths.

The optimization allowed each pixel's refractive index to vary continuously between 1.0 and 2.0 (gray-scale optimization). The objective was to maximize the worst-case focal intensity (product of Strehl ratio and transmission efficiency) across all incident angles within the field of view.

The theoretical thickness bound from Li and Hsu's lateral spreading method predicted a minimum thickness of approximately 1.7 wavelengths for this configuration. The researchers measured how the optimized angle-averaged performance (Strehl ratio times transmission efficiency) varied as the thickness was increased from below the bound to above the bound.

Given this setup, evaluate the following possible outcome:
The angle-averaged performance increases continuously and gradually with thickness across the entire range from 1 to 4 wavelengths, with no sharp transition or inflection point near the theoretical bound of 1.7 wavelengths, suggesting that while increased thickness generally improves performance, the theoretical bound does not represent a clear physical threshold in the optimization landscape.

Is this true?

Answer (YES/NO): NO